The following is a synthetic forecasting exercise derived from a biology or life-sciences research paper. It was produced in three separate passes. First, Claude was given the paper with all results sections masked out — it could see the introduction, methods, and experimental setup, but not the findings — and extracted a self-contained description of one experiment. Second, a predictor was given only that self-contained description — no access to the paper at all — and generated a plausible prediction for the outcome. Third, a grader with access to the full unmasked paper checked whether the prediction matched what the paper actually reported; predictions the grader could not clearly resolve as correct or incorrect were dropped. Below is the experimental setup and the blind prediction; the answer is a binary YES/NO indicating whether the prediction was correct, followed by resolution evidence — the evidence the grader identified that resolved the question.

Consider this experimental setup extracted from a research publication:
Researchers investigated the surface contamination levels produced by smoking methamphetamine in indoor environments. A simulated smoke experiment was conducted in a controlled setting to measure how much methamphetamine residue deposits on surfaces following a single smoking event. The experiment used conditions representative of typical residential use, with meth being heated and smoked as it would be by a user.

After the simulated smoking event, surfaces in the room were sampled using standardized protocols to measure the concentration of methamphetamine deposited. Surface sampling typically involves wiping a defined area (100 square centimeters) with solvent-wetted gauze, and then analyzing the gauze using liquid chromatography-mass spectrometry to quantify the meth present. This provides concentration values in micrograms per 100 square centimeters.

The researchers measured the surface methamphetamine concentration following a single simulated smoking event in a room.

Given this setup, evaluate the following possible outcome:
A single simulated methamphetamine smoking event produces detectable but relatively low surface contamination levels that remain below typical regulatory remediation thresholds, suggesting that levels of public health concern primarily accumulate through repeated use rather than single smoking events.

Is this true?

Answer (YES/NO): YES